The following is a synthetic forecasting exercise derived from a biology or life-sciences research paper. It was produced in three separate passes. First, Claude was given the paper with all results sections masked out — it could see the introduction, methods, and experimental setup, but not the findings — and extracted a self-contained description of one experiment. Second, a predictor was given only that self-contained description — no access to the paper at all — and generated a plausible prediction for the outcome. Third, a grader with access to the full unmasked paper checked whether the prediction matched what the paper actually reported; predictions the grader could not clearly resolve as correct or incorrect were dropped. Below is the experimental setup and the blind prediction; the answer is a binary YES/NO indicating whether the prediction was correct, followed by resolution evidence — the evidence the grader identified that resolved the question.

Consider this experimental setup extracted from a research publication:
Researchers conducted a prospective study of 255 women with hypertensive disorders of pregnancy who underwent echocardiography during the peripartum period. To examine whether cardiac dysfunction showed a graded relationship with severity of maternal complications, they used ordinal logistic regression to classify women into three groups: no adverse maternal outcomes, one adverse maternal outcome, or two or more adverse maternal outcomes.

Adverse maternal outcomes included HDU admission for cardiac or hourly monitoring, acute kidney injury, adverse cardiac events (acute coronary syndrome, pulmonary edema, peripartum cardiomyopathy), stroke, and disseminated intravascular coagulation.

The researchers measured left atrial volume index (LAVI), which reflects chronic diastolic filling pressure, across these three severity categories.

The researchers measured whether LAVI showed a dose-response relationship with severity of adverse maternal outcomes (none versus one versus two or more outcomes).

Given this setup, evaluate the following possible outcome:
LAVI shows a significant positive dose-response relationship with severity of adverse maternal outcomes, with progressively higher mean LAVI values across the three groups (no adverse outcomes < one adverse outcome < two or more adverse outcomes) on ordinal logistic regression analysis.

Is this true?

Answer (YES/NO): NO